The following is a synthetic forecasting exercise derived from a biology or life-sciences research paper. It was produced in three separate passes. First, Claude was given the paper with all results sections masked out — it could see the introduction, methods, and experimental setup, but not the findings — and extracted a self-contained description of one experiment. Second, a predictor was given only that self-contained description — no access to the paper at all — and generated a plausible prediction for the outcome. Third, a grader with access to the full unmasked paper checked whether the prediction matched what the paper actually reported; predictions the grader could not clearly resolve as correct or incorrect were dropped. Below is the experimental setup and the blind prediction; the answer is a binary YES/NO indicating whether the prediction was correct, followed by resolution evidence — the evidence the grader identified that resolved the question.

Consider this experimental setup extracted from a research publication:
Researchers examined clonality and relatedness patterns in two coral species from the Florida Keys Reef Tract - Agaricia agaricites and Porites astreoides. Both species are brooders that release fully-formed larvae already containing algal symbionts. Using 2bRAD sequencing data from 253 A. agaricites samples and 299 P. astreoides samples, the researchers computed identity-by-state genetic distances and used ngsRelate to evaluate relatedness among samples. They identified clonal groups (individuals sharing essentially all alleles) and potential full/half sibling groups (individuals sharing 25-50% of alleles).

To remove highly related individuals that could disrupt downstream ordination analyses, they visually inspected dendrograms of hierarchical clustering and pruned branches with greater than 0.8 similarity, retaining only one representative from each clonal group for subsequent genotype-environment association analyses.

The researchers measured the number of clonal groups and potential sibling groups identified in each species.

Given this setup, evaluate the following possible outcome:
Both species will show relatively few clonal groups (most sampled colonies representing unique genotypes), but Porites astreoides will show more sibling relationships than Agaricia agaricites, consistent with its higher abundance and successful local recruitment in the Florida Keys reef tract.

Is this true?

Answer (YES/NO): NO